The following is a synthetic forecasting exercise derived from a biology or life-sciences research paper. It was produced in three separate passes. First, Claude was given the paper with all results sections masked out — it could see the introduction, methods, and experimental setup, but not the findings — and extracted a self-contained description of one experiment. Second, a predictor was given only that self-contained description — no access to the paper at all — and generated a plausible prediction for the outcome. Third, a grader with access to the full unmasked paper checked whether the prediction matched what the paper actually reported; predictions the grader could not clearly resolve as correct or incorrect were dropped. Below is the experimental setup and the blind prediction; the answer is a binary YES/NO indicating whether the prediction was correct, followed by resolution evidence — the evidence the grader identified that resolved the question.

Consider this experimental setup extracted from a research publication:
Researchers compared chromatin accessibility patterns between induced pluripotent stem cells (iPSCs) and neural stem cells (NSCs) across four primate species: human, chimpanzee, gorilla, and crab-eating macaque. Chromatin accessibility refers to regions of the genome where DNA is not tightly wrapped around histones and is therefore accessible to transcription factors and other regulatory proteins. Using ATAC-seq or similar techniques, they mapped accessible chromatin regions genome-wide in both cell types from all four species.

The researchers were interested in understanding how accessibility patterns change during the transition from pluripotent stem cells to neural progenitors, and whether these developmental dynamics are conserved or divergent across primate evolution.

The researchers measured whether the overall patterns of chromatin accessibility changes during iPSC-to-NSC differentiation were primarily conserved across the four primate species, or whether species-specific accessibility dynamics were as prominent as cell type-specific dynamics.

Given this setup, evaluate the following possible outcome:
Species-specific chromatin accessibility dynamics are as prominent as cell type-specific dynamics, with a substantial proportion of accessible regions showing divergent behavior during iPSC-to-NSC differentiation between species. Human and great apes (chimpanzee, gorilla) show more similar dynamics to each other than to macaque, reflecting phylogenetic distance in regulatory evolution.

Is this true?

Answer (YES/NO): NO